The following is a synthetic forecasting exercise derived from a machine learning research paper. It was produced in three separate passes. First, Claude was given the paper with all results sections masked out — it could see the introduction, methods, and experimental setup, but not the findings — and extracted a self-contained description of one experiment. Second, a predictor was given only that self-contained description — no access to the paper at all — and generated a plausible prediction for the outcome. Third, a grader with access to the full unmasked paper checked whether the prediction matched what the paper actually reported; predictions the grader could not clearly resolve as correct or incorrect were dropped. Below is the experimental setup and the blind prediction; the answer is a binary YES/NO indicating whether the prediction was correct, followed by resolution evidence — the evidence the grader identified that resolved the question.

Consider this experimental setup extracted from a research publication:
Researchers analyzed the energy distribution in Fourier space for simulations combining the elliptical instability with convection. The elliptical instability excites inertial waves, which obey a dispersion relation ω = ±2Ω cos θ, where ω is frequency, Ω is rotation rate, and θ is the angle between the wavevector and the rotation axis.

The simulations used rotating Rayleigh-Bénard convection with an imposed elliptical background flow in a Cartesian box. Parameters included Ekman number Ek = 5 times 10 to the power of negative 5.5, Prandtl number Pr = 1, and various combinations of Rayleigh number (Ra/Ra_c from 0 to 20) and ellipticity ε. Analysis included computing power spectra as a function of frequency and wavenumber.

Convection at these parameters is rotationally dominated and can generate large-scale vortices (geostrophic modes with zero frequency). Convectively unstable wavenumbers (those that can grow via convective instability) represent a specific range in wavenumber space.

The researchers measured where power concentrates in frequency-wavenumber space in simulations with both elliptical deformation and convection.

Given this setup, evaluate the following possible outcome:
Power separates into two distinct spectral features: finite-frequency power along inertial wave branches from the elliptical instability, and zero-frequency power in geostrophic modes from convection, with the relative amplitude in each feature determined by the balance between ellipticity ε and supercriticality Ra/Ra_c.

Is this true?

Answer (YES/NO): NO